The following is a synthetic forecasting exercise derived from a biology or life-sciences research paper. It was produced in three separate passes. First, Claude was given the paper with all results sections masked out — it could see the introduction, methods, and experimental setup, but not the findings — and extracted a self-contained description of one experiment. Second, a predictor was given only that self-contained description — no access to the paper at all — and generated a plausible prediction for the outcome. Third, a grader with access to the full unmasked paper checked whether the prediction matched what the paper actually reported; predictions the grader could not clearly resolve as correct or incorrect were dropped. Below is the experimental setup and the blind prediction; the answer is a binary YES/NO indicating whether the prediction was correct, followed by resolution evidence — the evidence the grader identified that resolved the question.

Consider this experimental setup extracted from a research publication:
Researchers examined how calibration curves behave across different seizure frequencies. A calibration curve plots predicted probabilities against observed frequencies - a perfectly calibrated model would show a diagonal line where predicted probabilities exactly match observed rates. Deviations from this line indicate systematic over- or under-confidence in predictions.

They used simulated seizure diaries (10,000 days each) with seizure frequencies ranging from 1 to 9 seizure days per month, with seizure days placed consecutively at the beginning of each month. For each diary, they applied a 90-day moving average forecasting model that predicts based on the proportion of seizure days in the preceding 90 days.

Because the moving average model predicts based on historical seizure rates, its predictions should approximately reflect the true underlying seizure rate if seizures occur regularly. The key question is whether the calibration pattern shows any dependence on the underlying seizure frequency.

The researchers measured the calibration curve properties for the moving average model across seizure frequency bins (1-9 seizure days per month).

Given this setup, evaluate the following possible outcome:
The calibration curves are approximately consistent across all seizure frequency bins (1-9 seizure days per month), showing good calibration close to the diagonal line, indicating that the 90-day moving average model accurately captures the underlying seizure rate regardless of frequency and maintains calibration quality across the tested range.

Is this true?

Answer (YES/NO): NO